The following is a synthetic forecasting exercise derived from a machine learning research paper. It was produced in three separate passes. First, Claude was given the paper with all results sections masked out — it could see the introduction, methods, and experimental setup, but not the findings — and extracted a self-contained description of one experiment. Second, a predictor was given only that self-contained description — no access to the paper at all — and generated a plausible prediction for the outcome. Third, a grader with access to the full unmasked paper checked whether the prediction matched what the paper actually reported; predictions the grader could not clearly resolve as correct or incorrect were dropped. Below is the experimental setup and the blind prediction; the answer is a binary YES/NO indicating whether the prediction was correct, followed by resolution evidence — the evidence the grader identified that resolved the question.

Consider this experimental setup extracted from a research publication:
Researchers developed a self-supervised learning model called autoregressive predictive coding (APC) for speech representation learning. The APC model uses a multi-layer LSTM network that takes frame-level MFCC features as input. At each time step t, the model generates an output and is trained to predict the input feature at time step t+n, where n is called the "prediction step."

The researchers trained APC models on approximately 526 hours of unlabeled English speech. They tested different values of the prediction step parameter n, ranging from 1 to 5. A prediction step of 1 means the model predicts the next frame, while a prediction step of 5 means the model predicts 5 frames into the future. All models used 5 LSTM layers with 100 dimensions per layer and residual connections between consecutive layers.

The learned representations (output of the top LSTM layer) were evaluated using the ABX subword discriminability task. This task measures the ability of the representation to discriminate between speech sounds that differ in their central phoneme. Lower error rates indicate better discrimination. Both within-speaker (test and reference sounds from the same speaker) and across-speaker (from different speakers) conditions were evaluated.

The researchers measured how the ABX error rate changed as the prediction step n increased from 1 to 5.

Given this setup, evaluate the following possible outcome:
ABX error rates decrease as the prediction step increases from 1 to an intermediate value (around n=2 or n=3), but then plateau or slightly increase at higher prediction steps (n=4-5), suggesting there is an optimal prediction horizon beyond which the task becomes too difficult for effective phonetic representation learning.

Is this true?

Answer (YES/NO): NO